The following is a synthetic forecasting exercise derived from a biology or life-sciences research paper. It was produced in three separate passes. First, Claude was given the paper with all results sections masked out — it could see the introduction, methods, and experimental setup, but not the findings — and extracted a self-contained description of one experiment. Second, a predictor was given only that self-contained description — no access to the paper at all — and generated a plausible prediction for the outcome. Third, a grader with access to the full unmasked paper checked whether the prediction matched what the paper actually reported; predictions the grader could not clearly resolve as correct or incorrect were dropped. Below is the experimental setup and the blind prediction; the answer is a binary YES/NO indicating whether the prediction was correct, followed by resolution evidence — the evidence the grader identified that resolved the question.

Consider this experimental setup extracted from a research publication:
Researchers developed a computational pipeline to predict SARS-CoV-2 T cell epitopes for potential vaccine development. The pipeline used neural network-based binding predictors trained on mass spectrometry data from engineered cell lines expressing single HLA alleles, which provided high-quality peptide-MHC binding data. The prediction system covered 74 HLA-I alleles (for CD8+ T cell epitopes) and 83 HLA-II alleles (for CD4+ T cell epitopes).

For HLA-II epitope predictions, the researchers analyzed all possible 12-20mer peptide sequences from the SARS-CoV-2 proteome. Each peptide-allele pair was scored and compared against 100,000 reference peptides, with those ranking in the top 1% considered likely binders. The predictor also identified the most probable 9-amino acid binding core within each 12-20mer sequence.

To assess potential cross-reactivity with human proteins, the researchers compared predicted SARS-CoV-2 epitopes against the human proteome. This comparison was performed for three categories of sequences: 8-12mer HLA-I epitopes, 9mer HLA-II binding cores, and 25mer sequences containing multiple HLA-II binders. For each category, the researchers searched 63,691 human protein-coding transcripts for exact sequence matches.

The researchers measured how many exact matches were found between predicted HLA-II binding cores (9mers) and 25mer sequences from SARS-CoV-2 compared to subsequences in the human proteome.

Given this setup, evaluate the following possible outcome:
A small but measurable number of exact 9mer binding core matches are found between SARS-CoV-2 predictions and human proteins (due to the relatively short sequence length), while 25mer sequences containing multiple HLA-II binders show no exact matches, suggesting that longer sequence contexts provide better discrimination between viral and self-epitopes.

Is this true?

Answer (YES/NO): NO